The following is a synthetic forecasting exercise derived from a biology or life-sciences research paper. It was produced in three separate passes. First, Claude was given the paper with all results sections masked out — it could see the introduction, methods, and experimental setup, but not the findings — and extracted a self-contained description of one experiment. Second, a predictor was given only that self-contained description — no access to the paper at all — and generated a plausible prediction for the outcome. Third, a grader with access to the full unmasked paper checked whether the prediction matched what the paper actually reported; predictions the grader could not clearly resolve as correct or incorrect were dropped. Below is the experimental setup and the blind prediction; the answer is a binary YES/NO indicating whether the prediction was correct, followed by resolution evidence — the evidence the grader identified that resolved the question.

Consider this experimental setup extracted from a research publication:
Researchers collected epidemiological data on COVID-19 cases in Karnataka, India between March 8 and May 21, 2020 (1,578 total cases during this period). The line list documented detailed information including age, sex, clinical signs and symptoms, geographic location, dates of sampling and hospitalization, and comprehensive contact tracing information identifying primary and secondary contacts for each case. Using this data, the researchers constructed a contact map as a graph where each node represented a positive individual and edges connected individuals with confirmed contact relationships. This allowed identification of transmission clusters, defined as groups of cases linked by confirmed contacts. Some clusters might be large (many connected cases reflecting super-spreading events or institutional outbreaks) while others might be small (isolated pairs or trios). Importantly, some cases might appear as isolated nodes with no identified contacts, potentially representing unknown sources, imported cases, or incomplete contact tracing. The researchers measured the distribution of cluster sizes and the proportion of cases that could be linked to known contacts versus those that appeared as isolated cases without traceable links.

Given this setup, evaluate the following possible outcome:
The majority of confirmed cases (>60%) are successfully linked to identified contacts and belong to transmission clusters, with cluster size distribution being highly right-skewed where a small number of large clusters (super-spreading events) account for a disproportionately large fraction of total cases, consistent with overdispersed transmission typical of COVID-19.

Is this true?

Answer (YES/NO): NO